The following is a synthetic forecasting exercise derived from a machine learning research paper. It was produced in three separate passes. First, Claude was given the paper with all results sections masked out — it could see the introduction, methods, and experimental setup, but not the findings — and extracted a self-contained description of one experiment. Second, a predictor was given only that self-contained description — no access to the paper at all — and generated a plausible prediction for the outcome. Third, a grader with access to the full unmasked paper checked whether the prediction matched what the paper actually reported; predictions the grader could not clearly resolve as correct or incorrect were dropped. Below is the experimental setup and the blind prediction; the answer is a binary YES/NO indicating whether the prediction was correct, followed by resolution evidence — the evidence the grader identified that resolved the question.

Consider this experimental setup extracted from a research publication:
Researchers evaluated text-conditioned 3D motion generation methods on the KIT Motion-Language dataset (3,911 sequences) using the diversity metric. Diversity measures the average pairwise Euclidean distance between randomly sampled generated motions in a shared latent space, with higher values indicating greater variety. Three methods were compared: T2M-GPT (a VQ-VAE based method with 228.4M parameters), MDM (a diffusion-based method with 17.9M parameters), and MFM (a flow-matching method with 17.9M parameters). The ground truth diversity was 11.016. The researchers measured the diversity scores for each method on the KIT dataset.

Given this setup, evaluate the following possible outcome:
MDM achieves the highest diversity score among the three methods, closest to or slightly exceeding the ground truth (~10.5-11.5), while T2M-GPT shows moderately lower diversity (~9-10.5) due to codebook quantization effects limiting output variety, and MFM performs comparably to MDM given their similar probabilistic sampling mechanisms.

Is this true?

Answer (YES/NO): NO